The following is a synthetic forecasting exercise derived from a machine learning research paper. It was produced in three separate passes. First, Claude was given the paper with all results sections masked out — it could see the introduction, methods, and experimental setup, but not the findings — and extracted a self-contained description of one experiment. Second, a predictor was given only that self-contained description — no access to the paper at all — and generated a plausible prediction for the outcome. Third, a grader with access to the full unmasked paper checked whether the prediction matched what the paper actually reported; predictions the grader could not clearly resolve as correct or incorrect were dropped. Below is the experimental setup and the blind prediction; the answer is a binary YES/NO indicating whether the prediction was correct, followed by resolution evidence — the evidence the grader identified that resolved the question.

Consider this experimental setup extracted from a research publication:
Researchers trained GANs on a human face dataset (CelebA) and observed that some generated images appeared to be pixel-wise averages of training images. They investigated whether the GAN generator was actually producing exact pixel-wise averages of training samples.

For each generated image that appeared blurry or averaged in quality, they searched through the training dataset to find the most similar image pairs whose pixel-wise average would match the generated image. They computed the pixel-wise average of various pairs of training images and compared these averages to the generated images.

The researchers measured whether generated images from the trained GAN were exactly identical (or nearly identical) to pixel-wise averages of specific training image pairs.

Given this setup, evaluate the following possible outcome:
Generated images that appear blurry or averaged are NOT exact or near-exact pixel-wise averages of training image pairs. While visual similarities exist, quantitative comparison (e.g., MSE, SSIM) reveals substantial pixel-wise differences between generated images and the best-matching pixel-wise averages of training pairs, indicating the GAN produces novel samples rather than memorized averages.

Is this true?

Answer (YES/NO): NO